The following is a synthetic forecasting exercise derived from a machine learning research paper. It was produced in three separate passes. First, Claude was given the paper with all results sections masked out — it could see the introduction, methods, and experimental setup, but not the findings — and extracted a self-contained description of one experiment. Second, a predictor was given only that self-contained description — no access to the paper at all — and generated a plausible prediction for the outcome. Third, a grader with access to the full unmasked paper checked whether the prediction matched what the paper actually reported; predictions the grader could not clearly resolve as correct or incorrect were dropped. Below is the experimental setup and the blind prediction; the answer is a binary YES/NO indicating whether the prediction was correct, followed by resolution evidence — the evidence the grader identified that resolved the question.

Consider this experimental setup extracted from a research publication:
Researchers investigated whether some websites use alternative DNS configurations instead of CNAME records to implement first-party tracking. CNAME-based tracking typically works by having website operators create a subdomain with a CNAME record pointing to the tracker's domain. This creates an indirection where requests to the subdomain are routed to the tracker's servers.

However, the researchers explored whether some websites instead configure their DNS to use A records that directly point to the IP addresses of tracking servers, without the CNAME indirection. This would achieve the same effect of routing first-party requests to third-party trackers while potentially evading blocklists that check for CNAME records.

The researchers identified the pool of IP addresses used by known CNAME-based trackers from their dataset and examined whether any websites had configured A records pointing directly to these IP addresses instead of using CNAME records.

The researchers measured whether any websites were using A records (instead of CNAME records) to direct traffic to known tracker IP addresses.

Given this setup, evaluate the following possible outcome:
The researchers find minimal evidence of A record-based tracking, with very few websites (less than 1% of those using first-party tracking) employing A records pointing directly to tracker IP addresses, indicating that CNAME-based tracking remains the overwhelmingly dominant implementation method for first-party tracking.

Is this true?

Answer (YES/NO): YES